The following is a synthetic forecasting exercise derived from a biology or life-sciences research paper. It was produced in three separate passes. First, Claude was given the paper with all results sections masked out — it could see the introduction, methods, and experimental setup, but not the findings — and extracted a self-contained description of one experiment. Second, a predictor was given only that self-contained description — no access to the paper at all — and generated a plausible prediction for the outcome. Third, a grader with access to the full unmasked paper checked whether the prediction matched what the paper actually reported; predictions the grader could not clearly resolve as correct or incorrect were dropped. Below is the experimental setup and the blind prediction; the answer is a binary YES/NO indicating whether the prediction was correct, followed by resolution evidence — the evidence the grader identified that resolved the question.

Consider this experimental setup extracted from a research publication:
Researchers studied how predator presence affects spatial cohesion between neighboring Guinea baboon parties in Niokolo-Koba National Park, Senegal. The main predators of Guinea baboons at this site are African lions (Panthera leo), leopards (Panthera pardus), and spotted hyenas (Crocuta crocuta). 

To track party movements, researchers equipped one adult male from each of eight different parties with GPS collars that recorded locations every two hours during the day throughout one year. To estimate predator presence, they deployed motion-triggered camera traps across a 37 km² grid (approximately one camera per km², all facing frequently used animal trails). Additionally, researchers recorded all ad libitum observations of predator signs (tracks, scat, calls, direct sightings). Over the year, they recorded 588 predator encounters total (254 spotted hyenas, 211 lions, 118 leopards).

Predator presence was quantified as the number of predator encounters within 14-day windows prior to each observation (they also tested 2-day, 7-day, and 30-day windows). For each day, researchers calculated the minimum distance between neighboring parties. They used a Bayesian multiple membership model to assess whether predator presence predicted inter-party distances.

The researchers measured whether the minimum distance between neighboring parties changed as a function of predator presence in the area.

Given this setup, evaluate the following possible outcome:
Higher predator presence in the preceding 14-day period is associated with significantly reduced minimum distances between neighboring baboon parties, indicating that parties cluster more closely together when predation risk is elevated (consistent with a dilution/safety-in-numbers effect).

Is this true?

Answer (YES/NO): NO